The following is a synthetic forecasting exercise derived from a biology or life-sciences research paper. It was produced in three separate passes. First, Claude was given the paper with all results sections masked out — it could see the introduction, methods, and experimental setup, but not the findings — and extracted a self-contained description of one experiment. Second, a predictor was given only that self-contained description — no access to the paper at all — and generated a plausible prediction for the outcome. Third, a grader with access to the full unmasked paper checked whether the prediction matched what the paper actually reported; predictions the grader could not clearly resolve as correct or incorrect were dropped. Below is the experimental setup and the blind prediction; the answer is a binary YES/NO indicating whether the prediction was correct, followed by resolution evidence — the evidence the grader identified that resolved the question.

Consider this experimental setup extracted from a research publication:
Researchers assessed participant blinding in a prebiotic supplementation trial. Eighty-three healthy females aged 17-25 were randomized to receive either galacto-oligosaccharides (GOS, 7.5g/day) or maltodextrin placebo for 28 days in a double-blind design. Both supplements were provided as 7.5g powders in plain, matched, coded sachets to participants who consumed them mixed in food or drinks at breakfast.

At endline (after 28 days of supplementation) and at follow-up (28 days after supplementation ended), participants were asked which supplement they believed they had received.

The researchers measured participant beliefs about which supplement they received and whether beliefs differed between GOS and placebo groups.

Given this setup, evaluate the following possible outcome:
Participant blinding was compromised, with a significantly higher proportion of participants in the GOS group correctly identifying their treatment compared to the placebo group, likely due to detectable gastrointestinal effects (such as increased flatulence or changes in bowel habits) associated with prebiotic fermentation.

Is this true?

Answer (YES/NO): NO